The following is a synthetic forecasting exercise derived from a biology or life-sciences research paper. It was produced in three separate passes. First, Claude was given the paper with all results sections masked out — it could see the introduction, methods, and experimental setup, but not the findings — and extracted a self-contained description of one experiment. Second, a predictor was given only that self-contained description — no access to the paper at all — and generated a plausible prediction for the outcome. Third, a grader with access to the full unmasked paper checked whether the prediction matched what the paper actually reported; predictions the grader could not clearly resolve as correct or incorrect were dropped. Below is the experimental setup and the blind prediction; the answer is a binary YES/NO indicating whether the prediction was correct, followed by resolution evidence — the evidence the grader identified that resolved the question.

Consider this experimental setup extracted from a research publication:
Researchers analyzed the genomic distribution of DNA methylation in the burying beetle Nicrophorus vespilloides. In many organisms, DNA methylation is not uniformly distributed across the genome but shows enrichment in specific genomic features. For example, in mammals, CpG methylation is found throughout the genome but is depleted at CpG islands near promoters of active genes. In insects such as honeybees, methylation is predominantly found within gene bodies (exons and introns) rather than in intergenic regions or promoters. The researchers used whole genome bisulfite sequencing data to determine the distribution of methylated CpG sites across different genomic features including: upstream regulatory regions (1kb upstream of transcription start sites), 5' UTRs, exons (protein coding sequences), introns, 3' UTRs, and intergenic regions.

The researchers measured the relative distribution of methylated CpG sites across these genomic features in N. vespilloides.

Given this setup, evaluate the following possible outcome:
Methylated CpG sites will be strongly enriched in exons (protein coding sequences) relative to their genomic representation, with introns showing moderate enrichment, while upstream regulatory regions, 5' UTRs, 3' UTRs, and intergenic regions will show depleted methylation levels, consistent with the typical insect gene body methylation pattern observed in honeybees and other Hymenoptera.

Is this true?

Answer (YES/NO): NO